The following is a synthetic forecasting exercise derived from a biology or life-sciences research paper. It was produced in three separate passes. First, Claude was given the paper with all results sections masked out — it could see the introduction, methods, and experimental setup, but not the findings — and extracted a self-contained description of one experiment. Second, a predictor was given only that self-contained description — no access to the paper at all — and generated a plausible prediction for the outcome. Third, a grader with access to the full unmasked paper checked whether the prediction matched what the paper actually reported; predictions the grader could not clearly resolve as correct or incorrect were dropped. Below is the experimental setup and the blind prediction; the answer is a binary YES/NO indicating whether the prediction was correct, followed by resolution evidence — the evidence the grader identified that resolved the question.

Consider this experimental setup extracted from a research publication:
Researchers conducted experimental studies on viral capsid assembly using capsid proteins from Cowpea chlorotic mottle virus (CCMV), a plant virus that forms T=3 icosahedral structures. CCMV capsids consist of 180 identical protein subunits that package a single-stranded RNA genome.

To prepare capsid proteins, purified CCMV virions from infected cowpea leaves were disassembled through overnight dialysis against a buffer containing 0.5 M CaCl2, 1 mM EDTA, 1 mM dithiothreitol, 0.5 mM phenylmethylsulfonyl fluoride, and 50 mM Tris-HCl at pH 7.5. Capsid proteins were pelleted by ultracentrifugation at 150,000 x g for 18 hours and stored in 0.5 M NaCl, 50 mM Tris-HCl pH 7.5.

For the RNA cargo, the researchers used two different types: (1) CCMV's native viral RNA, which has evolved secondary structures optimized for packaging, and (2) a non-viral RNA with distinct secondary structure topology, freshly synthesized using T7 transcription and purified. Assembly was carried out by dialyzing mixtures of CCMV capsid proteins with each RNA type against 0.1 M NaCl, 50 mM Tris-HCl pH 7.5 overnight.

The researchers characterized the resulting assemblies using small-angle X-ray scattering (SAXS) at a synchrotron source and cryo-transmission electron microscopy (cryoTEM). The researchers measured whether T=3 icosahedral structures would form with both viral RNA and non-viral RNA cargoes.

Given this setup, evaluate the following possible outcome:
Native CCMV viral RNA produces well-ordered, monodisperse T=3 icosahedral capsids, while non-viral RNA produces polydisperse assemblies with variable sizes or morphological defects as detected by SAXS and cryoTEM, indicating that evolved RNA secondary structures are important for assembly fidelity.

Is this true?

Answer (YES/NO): NO